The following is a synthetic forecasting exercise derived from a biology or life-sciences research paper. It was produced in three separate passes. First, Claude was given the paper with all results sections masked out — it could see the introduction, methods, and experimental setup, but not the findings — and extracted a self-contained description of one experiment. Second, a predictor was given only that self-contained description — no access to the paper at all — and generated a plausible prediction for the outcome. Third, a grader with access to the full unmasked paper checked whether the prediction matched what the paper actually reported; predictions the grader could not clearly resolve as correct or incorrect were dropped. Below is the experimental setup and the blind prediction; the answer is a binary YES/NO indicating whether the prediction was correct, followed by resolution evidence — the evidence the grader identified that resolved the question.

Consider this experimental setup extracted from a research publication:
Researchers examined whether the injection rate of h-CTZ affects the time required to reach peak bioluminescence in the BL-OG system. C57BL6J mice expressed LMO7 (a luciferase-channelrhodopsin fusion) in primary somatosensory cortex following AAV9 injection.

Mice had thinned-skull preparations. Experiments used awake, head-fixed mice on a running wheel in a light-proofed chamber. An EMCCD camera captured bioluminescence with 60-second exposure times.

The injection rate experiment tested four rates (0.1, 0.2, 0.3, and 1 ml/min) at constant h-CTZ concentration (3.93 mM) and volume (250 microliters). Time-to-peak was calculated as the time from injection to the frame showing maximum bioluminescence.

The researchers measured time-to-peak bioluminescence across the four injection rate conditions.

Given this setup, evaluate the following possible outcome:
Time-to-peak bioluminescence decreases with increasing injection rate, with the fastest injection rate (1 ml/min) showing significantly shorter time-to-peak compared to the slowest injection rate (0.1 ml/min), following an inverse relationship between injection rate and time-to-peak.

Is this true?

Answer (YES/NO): NO